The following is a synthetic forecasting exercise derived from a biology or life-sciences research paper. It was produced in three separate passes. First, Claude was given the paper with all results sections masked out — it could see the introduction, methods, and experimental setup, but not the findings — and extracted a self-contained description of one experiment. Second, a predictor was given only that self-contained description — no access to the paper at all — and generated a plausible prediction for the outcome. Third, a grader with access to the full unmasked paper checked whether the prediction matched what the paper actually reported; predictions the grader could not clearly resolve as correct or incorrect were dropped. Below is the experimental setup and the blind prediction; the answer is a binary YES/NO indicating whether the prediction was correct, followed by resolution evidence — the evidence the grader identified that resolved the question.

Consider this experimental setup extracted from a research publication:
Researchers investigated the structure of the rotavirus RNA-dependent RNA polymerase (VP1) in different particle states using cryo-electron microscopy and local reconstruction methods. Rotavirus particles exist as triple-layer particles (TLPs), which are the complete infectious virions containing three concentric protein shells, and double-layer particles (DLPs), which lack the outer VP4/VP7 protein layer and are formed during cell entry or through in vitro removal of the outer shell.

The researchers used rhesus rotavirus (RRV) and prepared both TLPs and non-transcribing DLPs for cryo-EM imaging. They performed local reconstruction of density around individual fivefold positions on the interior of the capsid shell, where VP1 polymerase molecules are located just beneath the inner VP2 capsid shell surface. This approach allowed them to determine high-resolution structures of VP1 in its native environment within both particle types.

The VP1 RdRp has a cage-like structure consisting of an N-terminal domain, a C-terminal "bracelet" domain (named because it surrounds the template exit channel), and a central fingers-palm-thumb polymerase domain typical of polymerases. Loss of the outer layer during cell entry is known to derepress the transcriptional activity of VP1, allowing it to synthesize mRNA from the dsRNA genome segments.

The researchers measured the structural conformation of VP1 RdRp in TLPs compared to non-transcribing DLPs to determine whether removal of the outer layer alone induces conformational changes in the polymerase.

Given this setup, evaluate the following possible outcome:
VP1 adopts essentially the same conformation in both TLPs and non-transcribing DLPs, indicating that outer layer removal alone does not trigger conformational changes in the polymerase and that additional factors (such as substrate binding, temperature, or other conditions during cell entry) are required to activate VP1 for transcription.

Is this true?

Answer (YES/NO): YES